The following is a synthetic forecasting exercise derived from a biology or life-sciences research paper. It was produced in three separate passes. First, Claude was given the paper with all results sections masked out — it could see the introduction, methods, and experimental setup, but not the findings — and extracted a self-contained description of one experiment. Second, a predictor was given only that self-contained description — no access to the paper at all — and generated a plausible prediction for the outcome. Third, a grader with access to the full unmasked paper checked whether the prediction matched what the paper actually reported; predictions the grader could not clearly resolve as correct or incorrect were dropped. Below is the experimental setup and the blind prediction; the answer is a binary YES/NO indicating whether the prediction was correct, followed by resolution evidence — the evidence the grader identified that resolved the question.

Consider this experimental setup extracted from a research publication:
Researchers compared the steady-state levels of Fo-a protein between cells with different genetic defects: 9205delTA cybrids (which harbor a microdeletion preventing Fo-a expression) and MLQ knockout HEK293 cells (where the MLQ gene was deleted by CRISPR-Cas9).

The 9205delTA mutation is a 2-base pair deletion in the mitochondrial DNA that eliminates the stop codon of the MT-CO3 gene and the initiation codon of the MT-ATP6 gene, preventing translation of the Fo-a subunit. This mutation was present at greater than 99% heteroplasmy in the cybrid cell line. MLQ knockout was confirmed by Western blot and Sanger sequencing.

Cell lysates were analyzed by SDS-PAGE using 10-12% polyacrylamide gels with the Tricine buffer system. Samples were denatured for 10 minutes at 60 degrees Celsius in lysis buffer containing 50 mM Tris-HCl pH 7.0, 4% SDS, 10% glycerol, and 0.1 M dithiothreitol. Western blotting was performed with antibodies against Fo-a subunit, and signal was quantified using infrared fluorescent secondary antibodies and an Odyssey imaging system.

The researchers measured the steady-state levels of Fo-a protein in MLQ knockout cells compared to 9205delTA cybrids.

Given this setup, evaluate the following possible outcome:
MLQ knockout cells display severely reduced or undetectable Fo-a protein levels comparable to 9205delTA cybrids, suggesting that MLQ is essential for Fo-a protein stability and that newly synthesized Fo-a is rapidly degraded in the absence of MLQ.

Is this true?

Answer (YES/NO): NO